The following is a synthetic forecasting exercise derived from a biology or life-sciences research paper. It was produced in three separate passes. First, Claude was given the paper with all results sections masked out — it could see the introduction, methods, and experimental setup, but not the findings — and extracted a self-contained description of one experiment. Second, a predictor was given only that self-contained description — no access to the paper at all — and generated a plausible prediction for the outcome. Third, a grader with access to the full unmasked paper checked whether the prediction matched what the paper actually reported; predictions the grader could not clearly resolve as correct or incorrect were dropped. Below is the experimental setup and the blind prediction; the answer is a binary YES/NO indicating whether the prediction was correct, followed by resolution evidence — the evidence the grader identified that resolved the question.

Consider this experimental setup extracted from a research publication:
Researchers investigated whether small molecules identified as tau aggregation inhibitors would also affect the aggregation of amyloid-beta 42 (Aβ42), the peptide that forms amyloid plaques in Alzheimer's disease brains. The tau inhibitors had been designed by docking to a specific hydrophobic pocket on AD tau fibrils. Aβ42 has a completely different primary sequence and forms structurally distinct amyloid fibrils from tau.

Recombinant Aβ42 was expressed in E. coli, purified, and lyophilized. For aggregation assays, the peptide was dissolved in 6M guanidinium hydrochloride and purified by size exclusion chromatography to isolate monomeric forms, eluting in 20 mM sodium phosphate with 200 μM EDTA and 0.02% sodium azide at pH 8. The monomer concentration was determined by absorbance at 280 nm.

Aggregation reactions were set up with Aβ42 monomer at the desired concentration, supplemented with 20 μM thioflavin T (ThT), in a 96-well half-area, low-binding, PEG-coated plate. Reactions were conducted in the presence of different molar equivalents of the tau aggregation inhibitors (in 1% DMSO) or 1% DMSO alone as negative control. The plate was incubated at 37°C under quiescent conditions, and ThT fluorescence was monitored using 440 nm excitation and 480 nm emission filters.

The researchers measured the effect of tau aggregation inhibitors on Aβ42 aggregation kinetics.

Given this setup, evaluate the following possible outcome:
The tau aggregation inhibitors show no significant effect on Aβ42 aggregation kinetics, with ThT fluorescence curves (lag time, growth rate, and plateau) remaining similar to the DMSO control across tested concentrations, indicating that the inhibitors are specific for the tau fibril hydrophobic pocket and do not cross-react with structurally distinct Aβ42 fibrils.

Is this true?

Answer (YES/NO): YES